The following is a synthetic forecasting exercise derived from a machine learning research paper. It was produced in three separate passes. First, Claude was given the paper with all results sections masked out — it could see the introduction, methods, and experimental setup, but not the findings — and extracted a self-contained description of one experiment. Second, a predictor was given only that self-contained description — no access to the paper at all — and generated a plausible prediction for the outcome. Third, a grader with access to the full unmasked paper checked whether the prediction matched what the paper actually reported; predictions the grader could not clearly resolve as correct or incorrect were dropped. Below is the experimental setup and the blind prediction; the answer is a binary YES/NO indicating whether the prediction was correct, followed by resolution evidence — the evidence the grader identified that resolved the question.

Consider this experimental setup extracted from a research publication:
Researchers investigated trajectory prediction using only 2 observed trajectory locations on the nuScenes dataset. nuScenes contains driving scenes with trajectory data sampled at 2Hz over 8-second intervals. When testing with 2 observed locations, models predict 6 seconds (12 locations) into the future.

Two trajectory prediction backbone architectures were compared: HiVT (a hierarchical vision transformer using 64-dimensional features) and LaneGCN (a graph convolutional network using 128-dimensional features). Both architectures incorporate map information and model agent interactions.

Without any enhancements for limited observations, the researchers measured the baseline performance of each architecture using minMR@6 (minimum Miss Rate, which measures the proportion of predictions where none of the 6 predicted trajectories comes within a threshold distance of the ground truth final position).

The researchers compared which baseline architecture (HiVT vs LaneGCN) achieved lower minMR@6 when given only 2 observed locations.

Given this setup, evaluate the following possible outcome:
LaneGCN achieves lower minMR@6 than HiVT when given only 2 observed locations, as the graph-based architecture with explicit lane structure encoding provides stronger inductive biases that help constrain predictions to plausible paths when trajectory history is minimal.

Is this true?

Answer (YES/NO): NO